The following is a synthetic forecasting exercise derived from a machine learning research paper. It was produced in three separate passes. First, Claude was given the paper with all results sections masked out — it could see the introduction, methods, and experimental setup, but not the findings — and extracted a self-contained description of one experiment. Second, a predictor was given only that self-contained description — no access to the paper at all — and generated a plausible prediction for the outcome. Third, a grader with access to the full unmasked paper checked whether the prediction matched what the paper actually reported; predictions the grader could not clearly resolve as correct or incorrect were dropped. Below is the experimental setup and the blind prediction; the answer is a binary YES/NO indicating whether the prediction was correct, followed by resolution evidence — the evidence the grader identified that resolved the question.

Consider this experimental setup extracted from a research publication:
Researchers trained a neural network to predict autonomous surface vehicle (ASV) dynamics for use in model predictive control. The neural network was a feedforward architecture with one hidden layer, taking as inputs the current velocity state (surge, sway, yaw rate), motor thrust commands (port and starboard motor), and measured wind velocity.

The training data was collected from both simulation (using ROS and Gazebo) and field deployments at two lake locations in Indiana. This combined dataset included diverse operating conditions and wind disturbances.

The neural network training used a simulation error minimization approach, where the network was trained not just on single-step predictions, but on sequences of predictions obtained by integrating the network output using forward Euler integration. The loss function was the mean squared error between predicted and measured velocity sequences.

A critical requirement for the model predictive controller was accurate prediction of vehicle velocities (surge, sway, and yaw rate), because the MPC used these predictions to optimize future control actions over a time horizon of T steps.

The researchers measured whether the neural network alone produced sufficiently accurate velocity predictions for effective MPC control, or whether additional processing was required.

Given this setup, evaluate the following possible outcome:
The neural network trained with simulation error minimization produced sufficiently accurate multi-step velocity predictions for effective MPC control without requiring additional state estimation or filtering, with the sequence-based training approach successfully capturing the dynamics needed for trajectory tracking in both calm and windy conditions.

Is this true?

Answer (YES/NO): NO